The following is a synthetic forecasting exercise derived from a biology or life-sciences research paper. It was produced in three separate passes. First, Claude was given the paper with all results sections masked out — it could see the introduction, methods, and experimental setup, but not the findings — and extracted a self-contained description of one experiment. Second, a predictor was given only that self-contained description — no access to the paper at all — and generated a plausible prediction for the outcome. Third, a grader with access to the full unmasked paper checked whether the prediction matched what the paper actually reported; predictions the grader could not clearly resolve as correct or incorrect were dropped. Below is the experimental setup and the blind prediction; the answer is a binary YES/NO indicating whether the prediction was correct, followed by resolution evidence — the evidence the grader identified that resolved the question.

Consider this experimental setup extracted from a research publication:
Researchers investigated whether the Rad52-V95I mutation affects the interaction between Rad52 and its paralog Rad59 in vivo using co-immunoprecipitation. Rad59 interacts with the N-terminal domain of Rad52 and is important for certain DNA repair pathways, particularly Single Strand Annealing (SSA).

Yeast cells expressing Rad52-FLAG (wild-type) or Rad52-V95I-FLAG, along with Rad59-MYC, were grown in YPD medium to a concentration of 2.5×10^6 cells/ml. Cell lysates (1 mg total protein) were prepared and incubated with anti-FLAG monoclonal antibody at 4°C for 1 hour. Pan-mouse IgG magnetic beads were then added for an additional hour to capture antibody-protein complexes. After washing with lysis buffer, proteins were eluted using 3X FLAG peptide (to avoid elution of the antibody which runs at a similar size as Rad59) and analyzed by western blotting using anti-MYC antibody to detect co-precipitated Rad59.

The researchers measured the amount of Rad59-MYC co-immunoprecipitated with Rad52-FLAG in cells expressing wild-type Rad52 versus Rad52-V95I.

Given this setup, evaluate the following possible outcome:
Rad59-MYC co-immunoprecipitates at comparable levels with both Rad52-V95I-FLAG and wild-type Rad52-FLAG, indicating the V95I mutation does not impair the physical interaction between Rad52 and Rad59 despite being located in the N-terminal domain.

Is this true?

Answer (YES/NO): NO